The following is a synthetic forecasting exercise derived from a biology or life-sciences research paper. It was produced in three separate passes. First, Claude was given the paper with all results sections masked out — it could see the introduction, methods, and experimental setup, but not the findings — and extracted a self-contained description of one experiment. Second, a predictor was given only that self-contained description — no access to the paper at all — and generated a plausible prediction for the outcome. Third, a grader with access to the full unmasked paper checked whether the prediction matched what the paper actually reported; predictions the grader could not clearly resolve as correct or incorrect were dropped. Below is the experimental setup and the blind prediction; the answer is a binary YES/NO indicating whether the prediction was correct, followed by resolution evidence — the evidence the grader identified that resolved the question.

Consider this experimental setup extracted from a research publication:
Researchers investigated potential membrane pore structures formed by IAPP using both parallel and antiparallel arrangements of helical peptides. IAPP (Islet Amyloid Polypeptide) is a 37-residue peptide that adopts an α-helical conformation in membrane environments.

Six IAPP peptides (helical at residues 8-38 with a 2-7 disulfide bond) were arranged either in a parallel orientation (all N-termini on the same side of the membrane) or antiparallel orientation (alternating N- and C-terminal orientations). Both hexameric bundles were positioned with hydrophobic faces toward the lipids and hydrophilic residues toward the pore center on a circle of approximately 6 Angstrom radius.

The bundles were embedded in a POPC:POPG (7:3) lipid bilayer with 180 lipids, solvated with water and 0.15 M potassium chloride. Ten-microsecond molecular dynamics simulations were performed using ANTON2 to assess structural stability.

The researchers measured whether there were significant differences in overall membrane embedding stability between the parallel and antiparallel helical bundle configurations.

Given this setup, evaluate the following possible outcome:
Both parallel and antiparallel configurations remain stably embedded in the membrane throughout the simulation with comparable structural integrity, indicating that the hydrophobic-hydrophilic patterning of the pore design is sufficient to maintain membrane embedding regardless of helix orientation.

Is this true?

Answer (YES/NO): YES